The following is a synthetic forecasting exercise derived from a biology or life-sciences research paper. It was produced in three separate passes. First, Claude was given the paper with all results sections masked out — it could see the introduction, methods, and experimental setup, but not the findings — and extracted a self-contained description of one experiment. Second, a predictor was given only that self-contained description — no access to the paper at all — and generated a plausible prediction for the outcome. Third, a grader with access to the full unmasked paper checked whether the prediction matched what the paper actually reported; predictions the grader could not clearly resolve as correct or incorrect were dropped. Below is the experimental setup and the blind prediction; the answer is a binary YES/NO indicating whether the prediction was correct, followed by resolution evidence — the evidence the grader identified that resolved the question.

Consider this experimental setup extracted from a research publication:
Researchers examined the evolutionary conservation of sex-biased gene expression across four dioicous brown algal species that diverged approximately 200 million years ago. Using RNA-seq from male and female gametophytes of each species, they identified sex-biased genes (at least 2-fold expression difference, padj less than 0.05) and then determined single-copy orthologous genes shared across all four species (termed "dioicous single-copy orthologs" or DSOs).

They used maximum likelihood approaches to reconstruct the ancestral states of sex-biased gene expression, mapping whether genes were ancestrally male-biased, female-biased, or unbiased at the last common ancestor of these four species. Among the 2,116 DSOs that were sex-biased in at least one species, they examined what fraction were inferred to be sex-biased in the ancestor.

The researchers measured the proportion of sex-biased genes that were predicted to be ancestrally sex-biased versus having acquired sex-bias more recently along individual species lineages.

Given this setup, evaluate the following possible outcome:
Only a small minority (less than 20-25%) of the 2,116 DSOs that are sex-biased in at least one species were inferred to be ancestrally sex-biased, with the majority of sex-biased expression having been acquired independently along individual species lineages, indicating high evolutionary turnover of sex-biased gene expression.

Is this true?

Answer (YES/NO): YES